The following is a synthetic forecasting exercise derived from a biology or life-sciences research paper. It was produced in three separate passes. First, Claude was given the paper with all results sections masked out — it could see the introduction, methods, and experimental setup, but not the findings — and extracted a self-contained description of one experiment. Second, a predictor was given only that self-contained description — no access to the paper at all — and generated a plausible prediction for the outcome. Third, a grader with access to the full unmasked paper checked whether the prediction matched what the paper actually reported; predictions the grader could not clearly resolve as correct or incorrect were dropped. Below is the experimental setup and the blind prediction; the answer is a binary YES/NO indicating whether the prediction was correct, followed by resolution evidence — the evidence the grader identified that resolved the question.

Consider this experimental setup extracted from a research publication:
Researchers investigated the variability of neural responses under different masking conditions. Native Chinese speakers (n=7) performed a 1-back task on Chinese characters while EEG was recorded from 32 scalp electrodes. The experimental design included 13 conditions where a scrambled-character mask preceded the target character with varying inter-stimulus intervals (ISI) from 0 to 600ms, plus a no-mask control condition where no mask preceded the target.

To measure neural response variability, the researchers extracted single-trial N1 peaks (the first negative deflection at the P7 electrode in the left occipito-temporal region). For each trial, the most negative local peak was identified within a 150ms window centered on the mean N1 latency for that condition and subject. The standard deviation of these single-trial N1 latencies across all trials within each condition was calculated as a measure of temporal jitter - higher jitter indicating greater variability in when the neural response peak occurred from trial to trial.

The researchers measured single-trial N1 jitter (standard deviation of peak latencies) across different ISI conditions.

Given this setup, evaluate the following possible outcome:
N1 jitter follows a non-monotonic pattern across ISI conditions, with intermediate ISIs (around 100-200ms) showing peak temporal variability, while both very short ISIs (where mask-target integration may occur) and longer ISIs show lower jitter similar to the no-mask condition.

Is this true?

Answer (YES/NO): NO